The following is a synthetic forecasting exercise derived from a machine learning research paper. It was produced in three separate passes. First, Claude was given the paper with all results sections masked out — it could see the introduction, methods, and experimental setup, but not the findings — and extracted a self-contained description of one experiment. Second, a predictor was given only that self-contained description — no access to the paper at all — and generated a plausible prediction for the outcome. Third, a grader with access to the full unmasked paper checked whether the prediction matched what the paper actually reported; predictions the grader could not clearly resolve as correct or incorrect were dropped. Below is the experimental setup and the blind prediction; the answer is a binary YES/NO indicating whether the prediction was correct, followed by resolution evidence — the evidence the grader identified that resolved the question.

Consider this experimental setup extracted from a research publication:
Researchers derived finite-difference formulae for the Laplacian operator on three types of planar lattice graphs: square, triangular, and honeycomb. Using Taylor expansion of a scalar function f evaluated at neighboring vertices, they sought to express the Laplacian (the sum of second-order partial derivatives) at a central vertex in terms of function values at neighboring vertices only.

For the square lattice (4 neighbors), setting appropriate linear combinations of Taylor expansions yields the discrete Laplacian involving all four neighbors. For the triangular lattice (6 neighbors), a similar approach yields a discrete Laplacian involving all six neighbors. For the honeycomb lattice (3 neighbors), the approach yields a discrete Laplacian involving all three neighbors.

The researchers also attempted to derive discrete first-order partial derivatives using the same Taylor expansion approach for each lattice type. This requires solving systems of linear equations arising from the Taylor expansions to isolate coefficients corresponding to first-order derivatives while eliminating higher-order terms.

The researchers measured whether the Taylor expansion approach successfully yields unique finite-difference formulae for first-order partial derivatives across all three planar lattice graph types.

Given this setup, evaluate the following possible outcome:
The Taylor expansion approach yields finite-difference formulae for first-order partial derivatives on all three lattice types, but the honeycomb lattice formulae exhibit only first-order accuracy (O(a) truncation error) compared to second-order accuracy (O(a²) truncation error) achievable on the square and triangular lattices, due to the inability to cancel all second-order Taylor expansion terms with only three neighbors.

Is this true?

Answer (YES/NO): NO